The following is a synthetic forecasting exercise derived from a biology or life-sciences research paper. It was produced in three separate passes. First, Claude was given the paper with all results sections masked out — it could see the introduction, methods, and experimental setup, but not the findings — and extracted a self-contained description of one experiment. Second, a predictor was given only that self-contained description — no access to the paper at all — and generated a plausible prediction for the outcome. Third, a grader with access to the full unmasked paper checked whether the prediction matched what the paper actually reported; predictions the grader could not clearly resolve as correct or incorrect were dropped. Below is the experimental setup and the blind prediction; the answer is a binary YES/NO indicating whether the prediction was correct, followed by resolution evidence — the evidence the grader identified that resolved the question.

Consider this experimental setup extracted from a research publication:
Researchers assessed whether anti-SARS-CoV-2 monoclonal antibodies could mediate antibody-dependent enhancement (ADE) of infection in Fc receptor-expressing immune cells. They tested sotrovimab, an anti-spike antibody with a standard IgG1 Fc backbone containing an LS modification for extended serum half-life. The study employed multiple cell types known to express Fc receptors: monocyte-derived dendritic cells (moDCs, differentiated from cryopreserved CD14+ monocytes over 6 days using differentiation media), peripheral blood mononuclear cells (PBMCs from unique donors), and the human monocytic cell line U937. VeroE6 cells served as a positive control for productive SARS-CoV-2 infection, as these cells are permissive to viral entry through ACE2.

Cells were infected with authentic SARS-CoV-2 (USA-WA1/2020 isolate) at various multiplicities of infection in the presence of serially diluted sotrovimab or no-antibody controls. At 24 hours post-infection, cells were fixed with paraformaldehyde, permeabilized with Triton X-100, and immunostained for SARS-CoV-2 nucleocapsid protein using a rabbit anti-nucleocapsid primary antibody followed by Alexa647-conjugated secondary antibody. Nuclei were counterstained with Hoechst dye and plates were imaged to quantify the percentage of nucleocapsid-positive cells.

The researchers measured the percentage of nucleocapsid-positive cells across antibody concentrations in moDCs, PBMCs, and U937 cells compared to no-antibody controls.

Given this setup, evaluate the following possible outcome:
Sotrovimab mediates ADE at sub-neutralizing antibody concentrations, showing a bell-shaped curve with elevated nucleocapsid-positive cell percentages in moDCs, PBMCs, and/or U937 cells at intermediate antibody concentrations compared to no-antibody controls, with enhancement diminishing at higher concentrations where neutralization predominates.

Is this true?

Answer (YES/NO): NO